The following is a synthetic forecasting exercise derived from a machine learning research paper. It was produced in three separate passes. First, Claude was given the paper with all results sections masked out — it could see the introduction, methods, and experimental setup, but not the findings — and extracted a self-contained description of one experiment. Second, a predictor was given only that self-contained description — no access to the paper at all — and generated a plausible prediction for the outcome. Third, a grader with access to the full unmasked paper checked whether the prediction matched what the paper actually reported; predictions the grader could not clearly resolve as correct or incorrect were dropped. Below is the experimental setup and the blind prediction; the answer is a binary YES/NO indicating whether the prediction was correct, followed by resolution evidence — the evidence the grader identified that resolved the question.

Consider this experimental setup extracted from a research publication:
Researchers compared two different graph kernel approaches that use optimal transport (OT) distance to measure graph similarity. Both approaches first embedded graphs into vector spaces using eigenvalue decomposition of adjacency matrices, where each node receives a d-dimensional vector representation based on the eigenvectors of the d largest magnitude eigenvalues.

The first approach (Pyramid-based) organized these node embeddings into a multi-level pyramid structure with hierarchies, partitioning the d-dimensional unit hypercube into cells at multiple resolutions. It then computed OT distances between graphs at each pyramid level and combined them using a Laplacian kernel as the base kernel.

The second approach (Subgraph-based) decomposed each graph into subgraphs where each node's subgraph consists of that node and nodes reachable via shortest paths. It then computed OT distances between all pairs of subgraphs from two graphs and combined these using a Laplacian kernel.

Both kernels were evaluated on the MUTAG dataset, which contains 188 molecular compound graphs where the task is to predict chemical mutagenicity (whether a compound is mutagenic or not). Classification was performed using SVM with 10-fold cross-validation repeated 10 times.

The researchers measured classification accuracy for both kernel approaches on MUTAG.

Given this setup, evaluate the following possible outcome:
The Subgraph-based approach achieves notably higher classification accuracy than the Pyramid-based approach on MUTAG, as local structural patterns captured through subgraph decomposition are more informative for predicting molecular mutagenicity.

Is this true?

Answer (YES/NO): YES